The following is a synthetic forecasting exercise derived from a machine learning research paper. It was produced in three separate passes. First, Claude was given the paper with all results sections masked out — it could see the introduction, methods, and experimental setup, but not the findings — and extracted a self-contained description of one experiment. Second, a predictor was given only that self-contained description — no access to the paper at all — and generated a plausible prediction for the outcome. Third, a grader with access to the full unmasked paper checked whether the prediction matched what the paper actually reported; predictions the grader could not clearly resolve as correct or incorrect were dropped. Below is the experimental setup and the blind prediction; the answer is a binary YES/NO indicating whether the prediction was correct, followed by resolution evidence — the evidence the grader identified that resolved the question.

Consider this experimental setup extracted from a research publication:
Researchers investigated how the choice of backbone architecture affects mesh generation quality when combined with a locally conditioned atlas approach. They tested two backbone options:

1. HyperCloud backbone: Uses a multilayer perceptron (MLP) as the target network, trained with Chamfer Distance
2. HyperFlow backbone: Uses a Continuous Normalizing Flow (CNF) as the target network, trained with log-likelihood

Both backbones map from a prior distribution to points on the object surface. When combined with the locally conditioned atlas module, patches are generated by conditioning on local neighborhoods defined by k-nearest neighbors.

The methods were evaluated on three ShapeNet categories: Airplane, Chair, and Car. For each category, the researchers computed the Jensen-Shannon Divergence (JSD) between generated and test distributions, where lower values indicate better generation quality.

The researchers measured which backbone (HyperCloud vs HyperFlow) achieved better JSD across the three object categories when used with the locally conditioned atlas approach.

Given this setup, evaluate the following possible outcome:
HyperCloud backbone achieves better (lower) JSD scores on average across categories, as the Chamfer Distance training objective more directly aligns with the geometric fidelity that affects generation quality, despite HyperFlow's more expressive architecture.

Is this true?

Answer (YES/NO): NO